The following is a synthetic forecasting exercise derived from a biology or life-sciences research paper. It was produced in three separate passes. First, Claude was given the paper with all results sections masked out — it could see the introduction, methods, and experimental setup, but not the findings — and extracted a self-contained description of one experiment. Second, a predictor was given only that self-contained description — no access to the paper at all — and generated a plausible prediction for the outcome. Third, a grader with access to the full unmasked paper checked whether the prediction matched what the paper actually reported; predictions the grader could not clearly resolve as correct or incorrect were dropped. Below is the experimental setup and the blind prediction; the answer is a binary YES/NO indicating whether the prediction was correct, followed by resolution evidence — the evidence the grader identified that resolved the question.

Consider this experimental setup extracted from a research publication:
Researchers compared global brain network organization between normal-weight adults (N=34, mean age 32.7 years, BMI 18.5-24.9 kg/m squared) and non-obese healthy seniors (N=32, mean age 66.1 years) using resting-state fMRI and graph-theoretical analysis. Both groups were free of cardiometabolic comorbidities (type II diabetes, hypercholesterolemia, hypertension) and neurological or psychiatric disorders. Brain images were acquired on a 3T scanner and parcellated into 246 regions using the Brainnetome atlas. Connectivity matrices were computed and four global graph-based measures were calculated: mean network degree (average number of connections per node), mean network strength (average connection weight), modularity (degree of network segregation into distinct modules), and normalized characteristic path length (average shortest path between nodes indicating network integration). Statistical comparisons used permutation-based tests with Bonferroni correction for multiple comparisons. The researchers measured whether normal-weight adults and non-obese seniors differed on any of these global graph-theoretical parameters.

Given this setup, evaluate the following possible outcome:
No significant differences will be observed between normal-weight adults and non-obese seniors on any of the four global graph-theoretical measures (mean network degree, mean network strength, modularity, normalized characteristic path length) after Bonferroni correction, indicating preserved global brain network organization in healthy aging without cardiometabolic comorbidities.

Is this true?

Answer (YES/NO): YES